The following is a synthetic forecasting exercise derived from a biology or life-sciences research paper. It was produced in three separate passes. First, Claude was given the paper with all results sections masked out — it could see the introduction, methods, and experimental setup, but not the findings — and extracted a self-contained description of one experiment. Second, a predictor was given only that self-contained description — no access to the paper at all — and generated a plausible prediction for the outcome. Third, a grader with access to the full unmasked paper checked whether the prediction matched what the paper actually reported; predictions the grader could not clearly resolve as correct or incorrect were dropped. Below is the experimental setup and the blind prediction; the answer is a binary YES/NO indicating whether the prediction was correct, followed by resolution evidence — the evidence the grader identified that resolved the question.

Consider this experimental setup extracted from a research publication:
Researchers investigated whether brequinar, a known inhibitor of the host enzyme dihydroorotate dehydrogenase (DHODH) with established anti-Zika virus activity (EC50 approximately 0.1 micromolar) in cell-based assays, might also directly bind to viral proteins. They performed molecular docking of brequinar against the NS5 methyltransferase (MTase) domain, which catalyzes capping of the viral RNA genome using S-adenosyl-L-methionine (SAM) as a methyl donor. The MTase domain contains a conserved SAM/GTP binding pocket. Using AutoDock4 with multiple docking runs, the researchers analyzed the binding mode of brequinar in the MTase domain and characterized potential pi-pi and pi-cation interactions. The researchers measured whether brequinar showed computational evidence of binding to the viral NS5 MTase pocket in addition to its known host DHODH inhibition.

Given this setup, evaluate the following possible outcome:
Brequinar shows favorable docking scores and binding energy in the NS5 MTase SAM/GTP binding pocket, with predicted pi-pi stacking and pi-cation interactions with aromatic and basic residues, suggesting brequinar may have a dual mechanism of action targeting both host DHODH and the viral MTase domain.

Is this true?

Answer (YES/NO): YES